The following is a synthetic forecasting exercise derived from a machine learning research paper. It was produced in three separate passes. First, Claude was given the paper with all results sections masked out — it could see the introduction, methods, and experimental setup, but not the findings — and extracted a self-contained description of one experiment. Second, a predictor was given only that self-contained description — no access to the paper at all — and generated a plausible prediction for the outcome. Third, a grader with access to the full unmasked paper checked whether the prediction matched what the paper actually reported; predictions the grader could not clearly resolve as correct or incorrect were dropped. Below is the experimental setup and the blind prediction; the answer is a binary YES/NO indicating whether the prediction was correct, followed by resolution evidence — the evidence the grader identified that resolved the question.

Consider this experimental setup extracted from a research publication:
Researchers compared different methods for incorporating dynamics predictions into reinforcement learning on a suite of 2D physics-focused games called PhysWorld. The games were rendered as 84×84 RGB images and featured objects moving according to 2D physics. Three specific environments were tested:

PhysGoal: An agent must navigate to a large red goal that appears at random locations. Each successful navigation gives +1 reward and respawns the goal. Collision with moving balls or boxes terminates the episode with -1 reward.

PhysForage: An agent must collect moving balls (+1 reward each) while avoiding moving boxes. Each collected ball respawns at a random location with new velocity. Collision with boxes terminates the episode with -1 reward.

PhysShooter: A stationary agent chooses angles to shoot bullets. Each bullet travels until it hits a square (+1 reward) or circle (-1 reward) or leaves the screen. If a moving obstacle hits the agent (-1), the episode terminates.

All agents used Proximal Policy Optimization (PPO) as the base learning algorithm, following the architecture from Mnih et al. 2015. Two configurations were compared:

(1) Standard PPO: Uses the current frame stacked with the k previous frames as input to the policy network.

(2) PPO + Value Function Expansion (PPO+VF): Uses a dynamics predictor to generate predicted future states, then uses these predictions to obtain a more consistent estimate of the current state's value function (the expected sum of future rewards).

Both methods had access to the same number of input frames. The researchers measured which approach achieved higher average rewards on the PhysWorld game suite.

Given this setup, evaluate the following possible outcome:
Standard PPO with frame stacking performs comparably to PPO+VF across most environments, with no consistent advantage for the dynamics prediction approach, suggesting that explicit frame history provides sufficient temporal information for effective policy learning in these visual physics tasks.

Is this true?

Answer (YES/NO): NO